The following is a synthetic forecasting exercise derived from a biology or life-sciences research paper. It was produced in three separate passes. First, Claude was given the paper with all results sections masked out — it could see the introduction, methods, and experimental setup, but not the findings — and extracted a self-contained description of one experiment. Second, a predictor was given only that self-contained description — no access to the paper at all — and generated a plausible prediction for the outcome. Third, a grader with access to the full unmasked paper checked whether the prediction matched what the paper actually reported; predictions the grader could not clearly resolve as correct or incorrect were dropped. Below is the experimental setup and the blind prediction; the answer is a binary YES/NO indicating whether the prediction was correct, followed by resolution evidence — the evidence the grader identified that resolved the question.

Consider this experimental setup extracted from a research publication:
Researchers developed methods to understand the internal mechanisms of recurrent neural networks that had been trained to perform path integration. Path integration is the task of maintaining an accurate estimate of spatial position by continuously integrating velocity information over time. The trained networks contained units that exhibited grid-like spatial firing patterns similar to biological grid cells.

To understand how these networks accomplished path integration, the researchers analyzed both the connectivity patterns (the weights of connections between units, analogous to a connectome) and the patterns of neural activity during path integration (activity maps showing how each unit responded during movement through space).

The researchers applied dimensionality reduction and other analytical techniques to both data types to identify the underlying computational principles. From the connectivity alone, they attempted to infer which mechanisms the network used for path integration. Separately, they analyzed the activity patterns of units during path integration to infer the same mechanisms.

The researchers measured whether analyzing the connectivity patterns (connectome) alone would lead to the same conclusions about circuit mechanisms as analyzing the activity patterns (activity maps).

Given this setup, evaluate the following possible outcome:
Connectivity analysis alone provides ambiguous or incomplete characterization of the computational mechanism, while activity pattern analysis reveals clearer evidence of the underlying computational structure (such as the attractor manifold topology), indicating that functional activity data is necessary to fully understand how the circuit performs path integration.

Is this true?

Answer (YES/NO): YES